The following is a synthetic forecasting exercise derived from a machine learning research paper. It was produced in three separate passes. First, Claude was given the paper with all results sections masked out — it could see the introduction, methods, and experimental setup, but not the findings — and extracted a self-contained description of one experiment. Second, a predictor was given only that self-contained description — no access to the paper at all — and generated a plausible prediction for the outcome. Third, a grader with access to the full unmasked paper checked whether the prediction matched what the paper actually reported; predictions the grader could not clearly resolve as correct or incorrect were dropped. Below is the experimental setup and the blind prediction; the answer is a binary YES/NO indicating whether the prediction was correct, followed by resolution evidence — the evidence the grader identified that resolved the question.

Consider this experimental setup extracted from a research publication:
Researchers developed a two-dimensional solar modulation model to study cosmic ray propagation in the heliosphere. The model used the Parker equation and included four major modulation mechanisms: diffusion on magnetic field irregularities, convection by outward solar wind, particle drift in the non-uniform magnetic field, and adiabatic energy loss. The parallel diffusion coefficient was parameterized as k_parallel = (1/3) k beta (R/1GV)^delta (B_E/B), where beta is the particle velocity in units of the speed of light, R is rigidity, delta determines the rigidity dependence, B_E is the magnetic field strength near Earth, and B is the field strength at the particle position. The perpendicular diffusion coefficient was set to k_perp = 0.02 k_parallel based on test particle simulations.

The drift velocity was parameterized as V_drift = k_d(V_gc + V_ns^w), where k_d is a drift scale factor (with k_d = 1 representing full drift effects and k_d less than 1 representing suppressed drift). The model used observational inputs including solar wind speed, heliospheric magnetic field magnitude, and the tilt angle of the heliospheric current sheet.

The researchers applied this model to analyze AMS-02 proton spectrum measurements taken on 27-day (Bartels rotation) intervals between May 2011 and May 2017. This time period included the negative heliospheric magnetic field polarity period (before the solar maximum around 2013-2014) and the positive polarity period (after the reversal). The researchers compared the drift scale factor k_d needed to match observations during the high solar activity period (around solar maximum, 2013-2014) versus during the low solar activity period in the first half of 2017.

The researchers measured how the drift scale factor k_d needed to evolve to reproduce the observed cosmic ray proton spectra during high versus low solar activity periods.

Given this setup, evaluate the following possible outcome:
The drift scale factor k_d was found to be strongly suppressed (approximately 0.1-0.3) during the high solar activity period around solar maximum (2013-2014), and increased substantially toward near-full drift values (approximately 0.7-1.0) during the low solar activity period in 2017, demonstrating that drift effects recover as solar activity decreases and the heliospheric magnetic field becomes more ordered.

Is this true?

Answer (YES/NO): NO